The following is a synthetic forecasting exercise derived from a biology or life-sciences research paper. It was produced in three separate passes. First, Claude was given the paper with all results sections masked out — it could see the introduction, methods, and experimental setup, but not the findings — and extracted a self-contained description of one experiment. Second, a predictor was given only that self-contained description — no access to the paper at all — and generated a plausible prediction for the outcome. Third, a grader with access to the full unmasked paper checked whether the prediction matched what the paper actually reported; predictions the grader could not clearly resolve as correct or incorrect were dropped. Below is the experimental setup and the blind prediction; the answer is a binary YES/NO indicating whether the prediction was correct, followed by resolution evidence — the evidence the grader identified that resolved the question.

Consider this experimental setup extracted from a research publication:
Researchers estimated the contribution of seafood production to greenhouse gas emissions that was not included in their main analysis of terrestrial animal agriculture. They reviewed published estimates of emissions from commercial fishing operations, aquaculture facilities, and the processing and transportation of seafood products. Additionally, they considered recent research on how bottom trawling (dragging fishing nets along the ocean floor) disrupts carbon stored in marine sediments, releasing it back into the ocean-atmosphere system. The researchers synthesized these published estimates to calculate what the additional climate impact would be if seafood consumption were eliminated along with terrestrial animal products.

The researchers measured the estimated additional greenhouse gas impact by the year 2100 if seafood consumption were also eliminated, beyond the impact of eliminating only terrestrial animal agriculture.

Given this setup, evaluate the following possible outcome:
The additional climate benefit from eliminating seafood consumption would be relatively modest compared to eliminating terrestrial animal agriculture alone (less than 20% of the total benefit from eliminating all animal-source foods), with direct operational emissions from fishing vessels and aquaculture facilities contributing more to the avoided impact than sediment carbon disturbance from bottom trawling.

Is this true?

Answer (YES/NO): NO